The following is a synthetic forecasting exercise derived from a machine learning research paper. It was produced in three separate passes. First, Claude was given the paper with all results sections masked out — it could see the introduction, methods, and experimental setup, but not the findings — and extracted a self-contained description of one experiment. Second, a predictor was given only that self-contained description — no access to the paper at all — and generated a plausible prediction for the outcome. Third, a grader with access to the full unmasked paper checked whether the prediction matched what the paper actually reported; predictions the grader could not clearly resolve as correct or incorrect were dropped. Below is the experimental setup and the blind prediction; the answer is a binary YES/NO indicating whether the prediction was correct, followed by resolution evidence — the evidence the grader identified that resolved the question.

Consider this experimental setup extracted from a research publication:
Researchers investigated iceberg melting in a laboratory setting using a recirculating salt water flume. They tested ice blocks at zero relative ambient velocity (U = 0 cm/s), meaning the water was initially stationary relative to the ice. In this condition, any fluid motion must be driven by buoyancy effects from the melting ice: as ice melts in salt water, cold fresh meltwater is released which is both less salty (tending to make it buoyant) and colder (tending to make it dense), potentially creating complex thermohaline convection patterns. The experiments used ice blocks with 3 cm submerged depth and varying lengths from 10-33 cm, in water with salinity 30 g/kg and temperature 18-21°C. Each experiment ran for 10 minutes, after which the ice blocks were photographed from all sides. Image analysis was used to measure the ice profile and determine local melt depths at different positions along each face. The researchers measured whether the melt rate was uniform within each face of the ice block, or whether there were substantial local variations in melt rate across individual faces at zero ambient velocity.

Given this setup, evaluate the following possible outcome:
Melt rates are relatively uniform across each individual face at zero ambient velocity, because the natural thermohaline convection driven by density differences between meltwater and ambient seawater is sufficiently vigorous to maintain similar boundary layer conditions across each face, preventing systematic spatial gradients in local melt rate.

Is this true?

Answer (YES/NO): NO